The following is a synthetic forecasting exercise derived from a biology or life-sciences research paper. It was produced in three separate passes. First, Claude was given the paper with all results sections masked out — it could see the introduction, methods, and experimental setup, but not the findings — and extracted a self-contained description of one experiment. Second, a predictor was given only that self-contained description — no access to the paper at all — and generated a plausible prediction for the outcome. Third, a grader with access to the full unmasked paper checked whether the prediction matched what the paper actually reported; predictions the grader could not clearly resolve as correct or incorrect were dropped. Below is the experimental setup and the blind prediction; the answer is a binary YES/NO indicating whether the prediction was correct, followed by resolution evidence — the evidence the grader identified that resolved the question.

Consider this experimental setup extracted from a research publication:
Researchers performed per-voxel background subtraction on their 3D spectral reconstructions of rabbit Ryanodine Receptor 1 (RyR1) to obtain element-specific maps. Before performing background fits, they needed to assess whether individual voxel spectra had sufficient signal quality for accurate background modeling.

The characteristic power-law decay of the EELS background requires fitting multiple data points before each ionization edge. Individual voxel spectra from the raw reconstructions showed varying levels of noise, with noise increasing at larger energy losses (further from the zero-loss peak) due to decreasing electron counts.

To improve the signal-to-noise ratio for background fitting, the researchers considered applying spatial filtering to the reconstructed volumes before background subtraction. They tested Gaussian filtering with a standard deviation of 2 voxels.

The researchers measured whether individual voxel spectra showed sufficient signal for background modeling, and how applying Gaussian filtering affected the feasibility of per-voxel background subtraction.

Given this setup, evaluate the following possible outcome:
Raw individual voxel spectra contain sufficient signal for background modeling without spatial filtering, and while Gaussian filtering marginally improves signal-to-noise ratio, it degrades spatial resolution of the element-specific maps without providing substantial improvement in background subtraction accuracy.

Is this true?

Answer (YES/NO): NO